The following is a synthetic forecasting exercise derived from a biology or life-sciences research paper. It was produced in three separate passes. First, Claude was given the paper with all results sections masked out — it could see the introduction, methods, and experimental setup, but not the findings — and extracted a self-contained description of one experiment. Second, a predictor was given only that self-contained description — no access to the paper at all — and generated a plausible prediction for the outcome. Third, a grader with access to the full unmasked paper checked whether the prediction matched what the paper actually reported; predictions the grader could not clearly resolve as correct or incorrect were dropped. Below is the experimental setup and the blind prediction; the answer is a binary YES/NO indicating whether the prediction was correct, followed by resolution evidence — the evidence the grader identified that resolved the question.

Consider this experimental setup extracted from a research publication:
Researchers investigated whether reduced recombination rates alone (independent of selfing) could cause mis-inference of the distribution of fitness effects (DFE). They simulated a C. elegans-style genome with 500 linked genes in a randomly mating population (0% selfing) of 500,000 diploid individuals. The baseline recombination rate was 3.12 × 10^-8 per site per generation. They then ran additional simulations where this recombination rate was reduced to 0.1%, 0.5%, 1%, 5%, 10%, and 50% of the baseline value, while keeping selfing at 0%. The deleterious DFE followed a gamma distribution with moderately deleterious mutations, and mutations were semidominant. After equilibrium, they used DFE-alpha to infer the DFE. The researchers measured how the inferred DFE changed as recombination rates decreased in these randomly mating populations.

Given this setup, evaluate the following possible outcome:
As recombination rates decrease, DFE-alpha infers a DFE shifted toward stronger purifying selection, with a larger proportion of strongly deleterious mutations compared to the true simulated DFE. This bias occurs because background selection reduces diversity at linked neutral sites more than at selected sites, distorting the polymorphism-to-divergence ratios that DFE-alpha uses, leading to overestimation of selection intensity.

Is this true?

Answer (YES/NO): NO